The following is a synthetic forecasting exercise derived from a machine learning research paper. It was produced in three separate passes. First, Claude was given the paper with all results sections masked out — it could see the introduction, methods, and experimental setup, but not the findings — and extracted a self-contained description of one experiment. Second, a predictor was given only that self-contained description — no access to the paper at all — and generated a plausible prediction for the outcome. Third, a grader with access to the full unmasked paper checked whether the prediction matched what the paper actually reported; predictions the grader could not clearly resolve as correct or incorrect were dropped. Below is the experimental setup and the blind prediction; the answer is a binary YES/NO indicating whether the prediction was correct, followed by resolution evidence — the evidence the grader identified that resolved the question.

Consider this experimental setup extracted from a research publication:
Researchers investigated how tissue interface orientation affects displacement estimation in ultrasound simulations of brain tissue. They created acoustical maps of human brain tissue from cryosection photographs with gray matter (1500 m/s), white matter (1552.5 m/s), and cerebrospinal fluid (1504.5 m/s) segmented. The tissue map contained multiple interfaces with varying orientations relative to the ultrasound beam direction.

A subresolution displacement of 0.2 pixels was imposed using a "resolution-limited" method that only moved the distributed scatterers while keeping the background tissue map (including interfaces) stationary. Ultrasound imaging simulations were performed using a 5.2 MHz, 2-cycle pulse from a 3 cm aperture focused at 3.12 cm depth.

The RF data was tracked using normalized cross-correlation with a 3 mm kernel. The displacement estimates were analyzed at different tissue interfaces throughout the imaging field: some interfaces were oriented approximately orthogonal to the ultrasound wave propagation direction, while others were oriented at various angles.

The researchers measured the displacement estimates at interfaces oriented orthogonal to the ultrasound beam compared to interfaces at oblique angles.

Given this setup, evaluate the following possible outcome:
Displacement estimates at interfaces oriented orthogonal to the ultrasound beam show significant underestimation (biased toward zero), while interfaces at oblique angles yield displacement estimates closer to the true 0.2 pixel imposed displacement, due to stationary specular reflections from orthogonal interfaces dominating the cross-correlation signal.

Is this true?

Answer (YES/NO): YES